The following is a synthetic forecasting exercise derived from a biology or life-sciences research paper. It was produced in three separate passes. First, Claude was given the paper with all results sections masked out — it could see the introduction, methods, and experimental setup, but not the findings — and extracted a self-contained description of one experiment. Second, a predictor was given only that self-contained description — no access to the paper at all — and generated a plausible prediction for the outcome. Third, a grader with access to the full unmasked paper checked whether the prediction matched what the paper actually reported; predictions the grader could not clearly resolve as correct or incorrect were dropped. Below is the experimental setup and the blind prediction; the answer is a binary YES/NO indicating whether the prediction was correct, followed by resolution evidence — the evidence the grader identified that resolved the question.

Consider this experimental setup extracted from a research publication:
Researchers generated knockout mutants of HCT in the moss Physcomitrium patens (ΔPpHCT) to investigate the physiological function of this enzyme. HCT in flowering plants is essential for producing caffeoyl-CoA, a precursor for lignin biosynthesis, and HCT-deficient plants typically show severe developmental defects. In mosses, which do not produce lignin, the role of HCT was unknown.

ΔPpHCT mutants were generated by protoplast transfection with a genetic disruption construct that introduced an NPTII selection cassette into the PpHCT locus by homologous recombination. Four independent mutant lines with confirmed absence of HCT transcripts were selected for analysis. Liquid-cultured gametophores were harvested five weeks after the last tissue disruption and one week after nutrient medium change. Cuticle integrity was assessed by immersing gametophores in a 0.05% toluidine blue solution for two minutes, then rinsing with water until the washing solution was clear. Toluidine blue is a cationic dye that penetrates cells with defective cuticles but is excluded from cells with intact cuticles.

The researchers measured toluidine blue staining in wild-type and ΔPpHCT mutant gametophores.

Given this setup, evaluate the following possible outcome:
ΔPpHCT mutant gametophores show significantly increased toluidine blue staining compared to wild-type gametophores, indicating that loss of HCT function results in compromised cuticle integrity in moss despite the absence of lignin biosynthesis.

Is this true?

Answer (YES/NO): YES